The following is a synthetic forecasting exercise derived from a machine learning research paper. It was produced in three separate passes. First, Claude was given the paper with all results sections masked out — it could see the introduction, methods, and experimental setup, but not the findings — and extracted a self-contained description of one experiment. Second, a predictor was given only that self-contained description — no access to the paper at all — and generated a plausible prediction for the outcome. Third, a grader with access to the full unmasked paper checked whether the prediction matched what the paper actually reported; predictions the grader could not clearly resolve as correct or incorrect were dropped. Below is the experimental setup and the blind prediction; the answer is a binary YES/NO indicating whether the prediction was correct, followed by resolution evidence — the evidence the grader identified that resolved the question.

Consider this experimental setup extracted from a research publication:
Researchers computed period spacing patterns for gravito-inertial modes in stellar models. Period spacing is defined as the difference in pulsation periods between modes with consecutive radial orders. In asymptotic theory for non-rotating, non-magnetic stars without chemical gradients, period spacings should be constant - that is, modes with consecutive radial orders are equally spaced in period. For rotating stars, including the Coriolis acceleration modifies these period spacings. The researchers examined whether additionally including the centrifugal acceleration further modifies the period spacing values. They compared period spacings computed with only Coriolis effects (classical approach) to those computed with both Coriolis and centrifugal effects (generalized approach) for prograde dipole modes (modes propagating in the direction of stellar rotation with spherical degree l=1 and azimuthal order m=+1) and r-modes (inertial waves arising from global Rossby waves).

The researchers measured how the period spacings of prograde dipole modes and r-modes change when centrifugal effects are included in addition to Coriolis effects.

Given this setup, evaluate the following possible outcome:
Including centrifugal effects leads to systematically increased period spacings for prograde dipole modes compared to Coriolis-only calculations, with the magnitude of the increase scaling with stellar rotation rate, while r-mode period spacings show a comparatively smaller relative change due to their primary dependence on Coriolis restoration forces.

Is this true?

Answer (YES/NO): NO